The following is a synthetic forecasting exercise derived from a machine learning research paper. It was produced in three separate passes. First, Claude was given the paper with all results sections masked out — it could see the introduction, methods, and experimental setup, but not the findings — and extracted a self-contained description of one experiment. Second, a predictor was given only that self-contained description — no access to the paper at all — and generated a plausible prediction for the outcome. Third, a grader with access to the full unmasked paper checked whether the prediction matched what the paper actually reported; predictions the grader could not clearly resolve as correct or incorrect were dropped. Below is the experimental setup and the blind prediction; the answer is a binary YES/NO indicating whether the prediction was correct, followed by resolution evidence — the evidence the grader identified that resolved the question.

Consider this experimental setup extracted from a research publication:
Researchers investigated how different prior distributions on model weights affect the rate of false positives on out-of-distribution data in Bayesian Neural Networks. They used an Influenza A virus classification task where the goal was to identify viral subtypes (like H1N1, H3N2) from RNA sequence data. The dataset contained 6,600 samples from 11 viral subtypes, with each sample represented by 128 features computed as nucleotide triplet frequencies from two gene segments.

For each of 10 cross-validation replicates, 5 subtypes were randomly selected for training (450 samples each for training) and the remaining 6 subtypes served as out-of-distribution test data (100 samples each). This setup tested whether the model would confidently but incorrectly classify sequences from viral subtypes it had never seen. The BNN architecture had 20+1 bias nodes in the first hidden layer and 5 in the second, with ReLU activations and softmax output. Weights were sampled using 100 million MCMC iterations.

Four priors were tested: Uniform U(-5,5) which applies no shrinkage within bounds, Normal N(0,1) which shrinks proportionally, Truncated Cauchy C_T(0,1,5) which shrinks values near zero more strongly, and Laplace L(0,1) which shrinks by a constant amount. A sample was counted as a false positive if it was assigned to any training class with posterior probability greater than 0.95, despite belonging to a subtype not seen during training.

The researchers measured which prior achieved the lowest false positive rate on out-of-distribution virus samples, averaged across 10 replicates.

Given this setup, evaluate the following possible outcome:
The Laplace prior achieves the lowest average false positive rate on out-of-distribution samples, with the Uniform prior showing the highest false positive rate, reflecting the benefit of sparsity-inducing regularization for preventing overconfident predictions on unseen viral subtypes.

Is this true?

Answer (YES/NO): NO